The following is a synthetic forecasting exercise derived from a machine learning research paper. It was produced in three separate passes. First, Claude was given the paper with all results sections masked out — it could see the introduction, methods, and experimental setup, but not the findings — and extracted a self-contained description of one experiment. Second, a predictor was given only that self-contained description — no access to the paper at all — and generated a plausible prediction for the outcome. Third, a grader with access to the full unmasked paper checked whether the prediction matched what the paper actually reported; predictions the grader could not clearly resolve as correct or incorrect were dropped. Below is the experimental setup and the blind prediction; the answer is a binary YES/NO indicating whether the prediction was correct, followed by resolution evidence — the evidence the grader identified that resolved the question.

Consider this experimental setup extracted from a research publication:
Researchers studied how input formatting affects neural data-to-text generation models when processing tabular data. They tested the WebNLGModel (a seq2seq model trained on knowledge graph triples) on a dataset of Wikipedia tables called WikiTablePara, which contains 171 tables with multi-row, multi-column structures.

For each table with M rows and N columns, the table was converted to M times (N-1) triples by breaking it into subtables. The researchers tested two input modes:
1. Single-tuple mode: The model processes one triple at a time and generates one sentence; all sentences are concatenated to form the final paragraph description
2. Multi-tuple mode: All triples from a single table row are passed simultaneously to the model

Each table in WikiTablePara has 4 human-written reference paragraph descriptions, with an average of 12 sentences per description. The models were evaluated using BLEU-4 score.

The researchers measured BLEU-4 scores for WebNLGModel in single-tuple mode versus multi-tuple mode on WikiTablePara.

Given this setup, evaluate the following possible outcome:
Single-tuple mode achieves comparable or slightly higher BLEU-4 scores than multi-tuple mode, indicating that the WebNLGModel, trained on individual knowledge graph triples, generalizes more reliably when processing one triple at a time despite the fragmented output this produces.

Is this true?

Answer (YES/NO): NO